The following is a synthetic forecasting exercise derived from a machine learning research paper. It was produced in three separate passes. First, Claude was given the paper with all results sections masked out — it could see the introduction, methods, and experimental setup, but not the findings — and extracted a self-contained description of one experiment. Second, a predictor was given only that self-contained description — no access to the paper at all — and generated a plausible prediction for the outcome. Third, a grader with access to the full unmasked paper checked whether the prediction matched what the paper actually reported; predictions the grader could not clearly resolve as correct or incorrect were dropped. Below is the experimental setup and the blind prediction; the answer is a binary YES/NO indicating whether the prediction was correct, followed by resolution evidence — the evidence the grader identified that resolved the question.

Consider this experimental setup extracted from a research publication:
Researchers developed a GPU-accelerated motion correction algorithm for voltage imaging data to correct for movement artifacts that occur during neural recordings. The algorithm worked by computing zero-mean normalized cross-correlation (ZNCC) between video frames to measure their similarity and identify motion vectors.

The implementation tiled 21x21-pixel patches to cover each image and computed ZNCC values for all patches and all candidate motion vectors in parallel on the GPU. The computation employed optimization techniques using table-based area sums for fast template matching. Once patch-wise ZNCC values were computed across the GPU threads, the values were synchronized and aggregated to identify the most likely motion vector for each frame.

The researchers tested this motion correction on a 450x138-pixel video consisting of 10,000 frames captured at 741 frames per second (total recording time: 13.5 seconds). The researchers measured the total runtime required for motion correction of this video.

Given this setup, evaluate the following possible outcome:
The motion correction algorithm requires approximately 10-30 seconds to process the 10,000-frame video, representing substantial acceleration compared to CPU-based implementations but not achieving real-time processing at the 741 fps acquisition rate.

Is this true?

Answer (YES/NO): NO